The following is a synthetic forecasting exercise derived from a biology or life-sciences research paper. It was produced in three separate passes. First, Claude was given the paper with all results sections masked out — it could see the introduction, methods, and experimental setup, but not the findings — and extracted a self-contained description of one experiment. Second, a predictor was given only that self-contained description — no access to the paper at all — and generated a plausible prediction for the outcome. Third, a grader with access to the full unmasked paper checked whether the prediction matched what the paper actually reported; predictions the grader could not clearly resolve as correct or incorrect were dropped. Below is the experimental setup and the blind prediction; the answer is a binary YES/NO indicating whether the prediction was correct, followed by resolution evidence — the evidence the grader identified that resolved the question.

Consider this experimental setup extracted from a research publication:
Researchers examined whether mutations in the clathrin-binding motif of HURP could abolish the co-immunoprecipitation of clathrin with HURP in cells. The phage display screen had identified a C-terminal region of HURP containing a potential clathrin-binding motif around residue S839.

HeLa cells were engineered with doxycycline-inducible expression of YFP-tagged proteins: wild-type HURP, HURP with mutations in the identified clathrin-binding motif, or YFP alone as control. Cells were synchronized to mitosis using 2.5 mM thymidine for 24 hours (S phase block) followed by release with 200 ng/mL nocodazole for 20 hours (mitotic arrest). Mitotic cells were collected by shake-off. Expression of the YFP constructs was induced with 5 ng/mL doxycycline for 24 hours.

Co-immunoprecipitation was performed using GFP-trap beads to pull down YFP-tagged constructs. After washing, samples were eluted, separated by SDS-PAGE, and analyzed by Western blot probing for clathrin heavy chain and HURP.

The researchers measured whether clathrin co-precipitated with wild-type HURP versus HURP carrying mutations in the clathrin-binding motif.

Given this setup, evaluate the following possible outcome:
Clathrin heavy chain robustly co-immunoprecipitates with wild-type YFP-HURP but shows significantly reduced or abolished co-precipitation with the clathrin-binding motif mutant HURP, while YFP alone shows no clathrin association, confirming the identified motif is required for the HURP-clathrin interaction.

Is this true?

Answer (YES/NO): YES